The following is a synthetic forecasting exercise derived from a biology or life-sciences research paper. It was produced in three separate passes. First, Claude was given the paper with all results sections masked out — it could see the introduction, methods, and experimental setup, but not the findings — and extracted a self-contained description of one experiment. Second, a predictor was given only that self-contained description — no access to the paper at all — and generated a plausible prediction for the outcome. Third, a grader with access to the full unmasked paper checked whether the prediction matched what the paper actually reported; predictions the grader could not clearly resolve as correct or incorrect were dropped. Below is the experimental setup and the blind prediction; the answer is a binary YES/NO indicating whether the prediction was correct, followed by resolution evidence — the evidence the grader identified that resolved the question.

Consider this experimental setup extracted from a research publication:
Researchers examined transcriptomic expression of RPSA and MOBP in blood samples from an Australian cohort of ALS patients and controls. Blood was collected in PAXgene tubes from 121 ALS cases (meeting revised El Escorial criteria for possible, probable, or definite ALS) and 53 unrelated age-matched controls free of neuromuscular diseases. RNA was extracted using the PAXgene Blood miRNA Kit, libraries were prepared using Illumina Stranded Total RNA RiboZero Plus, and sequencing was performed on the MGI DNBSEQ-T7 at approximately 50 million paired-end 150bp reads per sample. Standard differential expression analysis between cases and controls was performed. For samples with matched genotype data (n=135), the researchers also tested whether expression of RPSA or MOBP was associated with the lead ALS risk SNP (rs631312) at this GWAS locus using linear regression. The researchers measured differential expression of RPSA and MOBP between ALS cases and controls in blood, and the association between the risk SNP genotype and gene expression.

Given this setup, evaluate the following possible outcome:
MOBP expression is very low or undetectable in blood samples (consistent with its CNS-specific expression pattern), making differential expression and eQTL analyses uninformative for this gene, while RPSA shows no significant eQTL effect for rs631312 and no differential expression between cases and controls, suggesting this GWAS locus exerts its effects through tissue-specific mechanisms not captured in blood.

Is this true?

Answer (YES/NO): YES